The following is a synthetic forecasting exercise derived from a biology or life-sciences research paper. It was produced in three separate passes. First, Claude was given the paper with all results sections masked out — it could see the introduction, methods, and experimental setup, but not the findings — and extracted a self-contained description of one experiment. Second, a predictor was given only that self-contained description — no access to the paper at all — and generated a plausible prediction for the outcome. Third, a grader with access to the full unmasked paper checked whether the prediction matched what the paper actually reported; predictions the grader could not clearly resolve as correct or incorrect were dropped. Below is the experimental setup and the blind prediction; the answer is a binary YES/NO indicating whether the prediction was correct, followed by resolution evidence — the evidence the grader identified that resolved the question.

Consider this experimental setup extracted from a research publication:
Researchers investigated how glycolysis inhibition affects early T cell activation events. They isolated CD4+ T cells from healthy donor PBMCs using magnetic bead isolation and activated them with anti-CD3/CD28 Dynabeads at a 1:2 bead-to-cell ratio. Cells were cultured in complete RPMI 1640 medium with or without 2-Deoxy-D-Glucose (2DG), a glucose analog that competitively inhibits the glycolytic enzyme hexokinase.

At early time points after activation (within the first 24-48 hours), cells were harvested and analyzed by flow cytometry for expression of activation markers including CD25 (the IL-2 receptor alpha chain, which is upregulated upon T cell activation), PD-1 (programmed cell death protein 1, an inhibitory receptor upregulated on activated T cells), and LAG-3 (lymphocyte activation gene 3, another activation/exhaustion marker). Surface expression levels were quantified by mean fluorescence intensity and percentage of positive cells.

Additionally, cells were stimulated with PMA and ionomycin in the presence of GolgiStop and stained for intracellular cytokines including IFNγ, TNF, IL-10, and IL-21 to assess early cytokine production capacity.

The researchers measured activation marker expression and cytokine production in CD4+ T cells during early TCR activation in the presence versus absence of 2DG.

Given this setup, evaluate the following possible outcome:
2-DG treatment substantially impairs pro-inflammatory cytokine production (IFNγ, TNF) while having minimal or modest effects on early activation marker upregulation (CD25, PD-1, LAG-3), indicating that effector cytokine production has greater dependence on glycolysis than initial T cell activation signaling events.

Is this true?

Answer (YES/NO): NO